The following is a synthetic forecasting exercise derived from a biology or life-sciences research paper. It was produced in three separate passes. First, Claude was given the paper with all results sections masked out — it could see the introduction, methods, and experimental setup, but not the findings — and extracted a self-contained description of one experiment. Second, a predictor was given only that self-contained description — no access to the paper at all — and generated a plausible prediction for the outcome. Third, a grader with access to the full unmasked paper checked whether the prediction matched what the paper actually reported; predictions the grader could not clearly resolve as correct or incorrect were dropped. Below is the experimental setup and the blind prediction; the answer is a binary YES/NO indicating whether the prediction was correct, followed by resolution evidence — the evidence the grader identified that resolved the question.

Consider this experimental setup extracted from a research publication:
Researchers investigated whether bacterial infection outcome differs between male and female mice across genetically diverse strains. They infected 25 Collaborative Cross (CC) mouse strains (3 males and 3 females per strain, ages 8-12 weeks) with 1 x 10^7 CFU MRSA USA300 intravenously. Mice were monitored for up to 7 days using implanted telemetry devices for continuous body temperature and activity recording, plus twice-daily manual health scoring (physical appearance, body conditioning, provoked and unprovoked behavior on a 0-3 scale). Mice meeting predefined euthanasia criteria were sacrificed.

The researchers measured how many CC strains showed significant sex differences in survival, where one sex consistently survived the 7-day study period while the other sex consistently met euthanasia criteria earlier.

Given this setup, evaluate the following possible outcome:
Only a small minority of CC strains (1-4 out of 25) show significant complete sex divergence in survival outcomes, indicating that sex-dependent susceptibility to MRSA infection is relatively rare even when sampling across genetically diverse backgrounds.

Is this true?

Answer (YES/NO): YES